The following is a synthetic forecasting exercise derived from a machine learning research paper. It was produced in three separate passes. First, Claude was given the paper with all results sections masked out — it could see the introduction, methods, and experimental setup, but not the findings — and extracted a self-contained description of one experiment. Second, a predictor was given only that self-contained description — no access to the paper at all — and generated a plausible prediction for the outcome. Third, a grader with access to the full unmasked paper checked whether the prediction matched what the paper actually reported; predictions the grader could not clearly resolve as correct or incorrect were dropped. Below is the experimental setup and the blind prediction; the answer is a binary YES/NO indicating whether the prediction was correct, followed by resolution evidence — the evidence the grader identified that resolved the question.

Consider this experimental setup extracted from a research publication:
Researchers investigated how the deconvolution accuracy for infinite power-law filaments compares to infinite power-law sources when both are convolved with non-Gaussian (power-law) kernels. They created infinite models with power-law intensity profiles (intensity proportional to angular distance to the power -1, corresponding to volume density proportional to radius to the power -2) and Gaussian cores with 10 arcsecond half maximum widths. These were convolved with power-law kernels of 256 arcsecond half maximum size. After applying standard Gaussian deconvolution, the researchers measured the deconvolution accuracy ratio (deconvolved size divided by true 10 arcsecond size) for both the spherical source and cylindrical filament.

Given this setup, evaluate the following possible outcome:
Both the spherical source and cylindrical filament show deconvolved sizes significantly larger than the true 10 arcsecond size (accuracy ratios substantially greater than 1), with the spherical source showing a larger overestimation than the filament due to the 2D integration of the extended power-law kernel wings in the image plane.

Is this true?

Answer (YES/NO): YES